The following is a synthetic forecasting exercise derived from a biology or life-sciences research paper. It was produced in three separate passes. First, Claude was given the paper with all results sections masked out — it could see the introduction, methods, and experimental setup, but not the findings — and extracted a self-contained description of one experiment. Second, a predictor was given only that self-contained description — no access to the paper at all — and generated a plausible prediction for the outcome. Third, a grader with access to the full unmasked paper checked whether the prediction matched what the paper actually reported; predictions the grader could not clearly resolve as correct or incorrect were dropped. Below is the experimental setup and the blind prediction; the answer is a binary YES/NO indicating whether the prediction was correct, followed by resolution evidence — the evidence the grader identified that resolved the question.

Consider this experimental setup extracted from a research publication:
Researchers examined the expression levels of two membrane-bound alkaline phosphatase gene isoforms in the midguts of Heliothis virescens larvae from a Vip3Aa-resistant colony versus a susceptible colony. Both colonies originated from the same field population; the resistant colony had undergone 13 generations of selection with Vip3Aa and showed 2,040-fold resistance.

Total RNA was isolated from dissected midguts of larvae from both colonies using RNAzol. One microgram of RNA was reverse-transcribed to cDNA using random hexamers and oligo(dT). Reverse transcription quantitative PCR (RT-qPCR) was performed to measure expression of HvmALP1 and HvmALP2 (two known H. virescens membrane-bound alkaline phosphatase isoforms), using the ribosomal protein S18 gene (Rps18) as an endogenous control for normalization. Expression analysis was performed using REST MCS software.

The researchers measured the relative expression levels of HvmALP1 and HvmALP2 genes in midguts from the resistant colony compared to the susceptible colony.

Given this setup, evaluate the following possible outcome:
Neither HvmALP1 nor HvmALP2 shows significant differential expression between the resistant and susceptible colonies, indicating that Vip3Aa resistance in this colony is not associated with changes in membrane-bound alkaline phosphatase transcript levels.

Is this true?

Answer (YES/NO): NO